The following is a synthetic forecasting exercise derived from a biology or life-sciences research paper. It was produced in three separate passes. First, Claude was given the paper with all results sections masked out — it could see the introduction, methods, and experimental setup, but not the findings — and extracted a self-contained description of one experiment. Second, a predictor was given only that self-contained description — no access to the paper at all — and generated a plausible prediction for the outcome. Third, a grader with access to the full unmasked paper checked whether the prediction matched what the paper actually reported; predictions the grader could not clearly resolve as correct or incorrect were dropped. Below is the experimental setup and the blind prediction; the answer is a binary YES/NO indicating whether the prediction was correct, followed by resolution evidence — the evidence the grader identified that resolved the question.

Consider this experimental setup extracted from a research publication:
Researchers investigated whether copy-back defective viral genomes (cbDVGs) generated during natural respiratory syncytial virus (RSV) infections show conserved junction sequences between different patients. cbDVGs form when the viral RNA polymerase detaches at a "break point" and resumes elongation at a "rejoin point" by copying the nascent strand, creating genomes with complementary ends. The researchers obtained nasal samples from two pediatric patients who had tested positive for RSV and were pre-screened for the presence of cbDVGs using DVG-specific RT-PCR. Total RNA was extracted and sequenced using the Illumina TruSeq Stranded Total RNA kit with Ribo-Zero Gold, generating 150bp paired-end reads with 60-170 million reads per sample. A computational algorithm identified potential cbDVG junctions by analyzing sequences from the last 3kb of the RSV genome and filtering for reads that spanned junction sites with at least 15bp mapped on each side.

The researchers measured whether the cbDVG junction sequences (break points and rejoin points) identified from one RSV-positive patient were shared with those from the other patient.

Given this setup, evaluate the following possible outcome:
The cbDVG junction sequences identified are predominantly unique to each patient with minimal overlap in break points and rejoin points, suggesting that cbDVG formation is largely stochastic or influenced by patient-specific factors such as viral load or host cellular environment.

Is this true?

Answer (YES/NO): NO